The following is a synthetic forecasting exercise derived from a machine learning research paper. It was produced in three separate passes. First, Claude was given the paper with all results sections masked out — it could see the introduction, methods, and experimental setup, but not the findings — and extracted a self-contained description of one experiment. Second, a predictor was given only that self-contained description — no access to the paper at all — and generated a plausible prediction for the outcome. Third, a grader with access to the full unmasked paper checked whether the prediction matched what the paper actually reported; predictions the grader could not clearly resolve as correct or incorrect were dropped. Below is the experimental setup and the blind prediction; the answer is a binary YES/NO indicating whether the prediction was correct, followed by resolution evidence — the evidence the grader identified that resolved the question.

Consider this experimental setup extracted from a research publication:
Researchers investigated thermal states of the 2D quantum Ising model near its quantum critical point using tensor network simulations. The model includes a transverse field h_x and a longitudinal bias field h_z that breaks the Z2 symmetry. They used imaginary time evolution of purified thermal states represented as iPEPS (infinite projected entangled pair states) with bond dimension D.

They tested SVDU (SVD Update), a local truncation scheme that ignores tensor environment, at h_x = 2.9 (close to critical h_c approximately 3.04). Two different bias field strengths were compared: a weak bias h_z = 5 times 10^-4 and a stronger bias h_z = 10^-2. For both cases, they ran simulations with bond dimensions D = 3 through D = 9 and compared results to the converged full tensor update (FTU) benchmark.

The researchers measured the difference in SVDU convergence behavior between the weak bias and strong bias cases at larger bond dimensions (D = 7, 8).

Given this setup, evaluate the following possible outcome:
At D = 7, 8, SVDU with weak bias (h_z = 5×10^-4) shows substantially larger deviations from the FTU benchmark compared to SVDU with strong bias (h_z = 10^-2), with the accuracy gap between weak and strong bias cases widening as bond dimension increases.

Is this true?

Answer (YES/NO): YES